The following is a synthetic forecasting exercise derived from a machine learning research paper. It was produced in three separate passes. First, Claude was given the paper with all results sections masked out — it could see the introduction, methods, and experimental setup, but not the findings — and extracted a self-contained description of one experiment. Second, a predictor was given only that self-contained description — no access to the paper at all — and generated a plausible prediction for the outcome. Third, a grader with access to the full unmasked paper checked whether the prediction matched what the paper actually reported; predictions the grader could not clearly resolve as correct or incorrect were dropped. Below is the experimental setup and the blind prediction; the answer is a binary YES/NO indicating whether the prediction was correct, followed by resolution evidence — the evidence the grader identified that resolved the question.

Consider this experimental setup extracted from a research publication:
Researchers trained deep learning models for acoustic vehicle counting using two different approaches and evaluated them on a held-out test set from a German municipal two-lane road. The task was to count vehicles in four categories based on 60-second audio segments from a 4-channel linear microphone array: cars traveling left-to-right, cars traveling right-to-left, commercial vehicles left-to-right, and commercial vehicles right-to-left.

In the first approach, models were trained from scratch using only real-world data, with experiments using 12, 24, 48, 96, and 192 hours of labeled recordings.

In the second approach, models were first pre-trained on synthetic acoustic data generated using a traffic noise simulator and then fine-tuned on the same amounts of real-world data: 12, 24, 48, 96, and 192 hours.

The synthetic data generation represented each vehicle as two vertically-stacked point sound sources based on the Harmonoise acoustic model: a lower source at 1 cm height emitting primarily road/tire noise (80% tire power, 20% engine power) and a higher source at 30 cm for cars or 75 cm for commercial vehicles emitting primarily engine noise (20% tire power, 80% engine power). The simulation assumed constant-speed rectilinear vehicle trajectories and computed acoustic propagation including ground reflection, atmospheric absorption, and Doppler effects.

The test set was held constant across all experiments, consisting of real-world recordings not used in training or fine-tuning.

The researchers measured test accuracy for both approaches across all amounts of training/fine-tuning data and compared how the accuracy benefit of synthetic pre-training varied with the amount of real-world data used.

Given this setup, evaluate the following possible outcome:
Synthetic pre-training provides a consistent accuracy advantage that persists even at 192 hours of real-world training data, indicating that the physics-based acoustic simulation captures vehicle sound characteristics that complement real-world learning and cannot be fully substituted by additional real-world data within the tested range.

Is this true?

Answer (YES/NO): NO